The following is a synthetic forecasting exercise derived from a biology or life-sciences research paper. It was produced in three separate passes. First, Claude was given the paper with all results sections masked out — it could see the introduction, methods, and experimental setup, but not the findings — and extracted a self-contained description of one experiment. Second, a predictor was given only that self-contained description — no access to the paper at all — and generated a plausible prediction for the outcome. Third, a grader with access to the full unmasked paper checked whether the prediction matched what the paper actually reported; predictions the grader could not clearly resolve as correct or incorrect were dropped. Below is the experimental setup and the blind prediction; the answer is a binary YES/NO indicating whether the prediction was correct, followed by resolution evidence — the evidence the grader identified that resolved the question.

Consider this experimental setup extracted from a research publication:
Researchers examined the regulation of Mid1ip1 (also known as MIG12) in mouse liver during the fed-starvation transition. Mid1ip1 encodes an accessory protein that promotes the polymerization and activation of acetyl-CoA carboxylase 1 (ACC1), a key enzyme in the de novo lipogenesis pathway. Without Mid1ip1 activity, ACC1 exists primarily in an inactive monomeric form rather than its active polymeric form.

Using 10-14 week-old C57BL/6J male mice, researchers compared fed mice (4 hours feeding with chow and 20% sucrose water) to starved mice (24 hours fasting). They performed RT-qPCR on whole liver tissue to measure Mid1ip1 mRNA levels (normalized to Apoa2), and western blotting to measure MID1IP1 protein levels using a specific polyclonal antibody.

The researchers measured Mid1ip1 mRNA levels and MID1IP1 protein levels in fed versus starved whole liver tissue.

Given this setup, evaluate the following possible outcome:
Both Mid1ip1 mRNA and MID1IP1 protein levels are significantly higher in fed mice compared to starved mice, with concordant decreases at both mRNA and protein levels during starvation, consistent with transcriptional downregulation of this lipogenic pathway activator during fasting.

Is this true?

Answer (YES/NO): YES